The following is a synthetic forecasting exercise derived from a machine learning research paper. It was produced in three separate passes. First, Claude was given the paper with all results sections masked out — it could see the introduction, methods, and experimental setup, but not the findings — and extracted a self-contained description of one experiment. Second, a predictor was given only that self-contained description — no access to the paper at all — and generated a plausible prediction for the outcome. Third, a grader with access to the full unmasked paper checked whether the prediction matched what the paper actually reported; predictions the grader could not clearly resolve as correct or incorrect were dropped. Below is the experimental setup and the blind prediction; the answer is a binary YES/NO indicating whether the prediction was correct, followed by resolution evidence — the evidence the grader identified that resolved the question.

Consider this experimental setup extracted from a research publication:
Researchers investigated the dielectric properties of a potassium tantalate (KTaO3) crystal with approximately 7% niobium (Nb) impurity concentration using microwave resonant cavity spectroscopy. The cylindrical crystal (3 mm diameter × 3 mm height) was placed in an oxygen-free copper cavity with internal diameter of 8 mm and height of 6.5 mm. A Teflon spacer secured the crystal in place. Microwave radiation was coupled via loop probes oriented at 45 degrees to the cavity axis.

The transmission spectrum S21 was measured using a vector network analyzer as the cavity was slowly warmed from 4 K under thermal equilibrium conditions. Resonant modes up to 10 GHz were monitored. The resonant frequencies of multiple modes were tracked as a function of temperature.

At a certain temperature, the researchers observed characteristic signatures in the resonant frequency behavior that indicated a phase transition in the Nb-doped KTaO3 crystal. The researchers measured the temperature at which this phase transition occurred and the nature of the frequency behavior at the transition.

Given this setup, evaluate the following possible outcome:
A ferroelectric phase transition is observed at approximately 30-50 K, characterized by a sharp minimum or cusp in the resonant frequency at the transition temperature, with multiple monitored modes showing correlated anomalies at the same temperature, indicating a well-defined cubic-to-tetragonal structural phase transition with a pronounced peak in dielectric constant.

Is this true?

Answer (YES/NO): NO